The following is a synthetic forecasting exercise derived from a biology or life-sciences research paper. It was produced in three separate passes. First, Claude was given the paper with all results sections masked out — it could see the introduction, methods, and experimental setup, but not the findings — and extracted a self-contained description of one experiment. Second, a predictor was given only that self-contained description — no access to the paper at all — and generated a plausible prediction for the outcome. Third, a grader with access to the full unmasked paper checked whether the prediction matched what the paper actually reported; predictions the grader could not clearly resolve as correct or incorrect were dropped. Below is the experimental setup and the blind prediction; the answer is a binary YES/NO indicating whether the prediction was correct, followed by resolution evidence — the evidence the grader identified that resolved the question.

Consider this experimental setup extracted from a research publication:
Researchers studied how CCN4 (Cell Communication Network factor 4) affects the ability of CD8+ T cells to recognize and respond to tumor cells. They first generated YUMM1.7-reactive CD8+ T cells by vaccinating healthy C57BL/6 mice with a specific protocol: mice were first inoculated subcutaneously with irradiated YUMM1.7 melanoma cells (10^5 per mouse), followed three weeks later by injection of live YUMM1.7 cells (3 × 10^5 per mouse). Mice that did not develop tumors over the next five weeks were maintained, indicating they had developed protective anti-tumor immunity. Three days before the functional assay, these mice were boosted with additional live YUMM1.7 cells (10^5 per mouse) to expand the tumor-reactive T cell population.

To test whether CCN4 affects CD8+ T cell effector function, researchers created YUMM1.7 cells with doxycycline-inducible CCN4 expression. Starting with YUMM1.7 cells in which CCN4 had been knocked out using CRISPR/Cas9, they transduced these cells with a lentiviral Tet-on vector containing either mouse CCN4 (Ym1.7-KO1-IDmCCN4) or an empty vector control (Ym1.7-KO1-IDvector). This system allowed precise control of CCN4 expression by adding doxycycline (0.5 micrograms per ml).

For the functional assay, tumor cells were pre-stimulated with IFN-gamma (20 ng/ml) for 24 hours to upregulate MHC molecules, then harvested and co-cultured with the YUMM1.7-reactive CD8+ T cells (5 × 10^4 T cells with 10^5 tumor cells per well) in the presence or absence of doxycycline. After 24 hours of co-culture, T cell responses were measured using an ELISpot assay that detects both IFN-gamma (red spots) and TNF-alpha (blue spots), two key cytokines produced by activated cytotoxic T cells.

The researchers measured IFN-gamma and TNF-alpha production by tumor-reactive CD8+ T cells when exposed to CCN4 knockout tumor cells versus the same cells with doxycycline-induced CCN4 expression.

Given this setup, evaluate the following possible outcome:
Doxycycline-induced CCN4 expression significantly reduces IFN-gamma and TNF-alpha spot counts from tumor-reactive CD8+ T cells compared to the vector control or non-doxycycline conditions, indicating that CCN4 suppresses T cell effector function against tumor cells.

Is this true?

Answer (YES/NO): YES